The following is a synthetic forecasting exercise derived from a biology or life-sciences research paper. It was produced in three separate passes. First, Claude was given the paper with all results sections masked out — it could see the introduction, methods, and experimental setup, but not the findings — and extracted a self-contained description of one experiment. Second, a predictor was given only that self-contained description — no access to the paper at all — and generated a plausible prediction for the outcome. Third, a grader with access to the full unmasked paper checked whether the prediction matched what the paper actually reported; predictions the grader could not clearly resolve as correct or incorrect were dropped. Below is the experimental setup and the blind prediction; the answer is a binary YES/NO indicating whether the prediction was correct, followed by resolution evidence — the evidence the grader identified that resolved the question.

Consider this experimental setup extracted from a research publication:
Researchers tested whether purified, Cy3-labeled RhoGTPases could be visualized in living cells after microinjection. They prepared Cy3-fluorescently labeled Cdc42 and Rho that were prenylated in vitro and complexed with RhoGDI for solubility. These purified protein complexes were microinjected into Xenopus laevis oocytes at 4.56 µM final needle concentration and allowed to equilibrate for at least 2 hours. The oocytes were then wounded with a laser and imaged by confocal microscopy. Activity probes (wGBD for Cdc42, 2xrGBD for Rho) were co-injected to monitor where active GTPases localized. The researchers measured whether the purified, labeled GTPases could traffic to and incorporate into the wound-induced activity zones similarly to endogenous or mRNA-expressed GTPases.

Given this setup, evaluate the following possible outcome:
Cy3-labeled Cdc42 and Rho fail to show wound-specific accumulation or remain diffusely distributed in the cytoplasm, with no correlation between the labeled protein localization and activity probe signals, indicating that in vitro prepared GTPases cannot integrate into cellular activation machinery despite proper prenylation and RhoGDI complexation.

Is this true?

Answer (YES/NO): NO